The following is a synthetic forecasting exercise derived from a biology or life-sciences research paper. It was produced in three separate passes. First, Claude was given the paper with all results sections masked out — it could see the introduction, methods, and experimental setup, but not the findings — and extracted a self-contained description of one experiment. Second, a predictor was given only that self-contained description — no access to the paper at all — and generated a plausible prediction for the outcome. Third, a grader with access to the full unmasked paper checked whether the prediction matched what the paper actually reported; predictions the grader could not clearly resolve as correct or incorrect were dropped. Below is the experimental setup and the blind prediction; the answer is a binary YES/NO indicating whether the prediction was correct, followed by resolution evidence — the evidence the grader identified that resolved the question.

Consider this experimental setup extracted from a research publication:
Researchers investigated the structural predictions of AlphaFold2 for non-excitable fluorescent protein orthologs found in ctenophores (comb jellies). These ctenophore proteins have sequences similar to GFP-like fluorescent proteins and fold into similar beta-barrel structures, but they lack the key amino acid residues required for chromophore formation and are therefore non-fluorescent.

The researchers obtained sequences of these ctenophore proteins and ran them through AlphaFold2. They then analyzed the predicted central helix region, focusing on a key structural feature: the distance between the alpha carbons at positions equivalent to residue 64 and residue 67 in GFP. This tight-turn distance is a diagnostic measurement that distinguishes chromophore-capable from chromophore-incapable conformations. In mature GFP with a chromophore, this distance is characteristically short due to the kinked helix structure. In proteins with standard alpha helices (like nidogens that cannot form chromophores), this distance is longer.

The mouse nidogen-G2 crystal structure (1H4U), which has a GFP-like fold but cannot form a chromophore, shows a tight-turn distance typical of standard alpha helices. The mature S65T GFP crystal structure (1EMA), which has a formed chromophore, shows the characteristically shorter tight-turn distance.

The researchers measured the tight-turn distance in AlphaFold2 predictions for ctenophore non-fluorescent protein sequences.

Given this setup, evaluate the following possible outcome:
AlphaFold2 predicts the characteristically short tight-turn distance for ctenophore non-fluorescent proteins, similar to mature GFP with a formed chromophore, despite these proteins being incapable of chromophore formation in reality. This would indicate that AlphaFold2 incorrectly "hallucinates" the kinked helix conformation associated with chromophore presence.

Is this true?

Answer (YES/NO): NO